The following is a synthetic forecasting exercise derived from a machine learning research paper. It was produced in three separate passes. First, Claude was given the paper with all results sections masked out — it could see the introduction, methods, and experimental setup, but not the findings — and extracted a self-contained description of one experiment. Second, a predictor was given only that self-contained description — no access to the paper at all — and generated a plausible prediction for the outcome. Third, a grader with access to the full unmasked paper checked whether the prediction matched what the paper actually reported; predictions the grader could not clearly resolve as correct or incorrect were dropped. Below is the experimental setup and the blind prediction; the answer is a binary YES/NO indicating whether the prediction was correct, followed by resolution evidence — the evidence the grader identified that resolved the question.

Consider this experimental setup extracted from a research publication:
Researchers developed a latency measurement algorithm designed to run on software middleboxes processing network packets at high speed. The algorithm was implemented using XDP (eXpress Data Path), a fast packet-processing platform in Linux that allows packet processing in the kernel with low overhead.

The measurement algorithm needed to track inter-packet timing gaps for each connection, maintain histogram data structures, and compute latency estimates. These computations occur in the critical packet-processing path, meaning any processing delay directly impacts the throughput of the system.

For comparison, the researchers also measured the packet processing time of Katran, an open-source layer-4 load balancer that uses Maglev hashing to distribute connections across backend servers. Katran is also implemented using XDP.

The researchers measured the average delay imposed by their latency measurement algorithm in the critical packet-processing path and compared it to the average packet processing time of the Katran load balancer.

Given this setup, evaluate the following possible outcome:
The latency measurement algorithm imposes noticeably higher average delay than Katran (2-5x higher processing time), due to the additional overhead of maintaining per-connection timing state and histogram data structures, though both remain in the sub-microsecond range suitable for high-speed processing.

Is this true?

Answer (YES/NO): NO